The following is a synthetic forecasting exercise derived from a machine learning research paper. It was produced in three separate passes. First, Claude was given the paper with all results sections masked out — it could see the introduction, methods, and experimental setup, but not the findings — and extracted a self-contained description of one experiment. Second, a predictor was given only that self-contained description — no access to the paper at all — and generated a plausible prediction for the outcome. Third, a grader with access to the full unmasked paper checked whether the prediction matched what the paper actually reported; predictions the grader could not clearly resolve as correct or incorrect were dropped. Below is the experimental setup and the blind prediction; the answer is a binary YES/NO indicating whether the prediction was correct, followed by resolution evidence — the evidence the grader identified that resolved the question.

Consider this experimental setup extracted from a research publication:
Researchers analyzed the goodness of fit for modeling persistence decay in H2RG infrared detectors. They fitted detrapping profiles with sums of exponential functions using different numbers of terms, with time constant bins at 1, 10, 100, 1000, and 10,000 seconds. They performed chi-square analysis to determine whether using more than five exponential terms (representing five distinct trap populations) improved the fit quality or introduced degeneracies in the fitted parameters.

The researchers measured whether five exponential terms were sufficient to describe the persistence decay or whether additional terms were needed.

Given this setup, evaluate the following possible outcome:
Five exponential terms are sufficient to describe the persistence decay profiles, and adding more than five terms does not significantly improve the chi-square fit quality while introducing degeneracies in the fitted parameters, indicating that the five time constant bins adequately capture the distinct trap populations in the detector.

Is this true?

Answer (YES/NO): NO